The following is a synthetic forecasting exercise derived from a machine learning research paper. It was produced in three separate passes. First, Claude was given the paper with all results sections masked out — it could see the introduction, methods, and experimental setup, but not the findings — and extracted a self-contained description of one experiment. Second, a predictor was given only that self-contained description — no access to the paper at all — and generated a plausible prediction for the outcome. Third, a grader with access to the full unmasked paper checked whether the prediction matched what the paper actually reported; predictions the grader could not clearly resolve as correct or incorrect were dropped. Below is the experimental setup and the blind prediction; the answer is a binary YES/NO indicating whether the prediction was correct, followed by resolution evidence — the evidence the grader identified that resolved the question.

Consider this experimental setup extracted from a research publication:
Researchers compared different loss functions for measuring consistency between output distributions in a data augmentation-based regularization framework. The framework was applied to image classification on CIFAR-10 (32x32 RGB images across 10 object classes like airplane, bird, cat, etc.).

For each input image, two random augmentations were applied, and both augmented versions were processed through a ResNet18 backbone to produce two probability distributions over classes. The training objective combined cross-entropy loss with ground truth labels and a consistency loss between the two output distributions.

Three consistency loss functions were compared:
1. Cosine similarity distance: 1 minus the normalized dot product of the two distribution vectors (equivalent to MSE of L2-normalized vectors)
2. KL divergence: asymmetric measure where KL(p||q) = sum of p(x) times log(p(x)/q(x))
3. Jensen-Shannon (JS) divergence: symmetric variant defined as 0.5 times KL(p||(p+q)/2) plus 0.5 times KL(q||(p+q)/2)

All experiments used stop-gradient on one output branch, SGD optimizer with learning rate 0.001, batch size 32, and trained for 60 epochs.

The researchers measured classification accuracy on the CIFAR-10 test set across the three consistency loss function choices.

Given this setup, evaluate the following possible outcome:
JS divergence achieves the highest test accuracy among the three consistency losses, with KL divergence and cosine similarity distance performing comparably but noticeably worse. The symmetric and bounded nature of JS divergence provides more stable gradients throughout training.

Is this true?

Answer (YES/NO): NO